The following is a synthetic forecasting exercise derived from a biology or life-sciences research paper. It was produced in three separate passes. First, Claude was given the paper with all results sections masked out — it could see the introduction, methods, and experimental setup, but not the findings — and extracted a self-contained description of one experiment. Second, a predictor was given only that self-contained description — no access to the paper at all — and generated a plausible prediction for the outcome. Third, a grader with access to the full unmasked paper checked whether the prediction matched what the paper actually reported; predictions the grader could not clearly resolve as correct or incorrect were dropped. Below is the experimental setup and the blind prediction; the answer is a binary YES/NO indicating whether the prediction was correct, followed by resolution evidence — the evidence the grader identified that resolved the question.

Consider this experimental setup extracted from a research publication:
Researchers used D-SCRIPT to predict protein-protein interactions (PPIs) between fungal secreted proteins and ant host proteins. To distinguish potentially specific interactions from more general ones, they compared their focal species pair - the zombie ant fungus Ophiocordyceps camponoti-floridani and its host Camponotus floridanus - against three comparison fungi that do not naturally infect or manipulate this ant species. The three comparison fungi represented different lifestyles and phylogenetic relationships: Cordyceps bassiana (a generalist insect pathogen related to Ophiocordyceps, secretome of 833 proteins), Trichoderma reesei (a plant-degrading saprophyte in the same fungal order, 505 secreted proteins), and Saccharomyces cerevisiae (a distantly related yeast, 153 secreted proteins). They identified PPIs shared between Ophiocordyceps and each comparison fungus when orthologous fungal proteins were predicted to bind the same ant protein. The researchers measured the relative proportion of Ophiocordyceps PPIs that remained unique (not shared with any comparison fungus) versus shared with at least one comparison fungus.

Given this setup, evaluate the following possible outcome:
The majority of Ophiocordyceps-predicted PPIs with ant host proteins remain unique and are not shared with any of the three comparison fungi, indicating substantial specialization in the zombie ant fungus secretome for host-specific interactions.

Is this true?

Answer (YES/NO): YES